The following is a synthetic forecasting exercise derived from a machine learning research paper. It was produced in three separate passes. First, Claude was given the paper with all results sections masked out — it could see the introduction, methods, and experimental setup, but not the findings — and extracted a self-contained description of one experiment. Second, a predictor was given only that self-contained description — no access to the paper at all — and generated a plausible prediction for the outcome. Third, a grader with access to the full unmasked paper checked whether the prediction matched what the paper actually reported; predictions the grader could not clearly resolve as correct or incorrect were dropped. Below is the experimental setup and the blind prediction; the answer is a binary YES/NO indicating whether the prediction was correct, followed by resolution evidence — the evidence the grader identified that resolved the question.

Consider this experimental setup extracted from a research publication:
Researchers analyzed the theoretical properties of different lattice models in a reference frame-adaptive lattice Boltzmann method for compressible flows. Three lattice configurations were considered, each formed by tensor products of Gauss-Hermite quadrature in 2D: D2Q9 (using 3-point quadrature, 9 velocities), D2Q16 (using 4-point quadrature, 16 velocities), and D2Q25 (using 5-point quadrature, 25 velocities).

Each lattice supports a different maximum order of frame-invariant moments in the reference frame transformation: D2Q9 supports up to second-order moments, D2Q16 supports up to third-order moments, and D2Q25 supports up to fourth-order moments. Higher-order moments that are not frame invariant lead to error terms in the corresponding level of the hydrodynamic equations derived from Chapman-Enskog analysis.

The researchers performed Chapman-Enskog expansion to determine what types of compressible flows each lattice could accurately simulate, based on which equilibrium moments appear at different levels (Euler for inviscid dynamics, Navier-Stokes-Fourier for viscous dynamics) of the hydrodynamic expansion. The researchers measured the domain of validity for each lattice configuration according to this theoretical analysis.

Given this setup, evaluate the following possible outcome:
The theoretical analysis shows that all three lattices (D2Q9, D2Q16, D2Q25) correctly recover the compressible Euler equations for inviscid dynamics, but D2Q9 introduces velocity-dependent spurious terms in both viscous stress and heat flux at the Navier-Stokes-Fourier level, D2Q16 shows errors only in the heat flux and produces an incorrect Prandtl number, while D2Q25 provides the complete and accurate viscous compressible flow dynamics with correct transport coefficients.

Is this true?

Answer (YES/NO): NO